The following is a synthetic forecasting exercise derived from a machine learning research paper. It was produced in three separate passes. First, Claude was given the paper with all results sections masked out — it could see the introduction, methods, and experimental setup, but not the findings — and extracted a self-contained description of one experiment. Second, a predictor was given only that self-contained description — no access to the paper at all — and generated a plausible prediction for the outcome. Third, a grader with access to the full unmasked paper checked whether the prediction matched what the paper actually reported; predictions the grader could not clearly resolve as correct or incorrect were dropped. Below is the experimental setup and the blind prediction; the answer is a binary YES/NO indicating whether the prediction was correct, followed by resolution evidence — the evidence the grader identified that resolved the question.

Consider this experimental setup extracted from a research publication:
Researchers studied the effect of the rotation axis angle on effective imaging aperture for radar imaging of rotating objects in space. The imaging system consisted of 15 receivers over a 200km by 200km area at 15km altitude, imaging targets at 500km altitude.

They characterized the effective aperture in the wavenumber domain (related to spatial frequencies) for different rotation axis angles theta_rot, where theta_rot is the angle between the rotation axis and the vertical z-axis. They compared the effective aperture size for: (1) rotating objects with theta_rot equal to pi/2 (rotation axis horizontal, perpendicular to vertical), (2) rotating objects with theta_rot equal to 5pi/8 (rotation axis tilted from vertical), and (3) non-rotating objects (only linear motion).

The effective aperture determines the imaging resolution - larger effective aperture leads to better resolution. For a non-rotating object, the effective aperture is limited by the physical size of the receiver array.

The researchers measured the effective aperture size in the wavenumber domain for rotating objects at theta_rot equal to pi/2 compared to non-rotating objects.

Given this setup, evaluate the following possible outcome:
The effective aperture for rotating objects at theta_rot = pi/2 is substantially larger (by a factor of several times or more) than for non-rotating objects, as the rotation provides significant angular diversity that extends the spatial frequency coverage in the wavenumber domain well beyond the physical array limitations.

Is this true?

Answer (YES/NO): NO